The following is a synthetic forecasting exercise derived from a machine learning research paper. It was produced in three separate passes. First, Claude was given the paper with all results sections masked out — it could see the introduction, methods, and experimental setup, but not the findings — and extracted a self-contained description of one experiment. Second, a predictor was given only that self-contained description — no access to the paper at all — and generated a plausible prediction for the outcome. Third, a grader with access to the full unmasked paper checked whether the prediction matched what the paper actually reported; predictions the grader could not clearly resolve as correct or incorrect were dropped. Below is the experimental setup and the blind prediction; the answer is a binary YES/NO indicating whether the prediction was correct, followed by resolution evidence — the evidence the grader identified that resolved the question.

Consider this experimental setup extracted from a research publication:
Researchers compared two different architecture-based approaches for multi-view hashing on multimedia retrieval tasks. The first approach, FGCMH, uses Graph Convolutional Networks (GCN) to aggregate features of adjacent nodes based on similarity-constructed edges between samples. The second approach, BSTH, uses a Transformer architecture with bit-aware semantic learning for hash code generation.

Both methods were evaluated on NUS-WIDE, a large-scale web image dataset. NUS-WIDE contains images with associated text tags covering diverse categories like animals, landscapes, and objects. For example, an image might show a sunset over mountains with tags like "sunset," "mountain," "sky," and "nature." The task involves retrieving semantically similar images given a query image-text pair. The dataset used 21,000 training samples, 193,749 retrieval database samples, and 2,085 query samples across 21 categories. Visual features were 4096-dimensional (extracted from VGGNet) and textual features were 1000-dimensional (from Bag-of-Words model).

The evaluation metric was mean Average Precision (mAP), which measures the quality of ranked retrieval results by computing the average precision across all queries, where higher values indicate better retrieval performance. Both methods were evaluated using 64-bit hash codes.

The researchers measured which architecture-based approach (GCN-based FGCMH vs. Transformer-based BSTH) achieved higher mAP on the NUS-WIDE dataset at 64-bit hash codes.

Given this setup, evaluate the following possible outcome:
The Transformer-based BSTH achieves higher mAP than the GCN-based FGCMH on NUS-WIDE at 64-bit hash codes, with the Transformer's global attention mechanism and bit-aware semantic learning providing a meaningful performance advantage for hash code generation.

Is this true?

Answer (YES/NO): YES